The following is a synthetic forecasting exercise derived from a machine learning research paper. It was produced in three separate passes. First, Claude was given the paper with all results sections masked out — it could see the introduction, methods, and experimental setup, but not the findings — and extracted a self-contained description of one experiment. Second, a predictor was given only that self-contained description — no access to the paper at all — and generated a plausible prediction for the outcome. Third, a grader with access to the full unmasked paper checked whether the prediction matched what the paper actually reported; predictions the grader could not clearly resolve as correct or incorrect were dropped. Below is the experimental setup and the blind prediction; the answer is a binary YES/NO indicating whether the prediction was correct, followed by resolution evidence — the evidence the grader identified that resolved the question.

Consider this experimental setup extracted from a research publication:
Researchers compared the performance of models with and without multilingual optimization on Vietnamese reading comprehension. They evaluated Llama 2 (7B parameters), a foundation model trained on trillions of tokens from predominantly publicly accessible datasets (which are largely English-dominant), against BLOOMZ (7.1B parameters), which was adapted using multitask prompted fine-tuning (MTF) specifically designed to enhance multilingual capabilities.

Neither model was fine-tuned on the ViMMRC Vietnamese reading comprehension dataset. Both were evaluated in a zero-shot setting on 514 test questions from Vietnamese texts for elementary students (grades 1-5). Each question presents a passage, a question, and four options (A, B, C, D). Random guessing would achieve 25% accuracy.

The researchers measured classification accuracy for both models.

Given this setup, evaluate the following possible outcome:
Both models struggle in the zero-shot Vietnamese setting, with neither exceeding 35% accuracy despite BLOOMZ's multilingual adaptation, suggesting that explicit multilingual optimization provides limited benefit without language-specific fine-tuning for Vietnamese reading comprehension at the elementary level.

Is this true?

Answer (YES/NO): NO